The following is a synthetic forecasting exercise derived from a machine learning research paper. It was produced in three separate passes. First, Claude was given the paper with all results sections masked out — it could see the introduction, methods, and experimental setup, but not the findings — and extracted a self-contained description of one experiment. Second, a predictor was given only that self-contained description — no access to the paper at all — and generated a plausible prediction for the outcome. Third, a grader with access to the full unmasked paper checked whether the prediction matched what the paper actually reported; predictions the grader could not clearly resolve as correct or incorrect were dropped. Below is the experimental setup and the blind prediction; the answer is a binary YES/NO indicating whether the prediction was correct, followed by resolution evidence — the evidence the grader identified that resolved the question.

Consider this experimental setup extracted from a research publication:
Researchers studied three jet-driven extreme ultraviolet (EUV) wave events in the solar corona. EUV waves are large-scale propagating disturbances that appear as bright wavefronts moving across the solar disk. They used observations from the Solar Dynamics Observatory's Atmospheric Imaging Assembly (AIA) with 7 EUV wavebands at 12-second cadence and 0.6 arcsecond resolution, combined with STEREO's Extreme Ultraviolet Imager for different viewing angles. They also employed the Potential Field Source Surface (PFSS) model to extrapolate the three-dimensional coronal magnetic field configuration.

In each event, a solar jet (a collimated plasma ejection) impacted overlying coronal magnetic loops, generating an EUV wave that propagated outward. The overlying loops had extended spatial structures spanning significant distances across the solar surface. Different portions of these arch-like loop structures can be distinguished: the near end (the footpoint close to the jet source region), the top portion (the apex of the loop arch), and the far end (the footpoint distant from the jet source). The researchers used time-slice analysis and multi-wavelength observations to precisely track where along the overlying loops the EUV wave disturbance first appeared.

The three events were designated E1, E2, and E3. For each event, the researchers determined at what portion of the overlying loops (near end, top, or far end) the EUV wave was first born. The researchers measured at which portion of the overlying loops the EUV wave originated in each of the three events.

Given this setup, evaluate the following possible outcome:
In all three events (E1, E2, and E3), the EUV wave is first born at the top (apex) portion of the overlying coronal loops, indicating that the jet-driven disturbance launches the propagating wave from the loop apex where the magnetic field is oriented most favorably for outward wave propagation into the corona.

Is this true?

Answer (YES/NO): NO